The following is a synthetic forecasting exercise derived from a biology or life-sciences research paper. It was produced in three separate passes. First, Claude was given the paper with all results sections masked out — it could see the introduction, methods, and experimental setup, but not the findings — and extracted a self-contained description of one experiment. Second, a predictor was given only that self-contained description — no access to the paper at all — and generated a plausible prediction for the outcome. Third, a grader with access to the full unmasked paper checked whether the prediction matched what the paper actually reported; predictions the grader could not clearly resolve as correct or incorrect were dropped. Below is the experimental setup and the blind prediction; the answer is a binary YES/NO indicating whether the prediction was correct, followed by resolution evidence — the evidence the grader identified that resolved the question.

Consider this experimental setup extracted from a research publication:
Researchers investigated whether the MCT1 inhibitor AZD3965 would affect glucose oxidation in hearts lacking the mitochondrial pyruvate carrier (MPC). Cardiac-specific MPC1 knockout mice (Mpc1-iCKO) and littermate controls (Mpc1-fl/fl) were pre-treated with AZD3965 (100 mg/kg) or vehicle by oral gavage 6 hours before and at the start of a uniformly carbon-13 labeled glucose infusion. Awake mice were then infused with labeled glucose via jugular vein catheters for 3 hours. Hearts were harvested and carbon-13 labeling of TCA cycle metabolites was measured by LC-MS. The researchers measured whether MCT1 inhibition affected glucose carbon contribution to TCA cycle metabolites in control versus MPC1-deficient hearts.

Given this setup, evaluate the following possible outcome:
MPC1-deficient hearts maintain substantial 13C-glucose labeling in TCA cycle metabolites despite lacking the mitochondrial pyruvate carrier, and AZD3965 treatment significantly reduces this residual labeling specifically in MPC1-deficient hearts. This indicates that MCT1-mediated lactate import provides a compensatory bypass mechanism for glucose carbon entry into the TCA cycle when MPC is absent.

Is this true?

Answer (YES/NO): YES